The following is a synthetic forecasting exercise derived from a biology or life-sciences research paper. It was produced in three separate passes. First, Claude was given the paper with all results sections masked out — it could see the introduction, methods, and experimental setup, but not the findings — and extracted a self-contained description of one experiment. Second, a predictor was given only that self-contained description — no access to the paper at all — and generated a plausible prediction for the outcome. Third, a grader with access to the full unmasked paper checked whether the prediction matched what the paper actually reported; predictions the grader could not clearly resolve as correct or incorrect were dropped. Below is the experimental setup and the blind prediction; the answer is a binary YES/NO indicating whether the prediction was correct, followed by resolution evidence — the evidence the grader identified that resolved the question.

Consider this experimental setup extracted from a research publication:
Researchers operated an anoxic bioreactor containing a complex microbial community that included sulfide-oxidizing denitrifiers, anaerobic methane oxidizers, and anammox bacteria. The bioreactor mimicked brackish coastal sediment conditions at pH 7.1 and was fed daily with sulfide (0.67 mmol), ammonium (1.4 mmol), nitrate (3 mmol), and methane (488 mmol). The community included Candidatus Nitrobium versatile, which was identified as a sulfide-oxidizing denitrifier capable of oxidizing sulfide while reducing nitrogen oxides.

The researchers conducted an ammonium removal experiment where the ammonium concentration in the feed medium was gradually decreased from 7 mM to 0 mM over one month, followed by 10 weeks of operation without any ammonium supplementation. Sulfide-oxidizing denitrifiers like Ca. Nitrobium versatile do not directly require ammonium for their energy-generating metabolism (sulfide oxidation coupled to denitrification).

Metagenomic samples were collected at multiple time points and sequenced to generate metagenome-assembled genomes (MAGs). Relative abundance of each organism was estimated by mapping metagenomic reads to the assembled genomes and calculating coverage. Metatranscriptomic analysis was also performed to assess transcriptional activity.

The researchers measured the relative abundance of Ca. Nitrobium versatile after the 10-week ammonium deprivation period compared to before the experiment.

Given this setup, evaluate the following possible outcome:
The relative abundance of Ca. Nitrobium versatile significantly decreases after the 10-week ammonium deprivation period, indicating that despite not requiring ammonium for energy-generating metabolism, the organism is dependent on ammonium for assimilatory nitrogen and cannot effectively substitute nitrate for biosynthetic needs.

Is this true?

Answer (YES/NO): NO